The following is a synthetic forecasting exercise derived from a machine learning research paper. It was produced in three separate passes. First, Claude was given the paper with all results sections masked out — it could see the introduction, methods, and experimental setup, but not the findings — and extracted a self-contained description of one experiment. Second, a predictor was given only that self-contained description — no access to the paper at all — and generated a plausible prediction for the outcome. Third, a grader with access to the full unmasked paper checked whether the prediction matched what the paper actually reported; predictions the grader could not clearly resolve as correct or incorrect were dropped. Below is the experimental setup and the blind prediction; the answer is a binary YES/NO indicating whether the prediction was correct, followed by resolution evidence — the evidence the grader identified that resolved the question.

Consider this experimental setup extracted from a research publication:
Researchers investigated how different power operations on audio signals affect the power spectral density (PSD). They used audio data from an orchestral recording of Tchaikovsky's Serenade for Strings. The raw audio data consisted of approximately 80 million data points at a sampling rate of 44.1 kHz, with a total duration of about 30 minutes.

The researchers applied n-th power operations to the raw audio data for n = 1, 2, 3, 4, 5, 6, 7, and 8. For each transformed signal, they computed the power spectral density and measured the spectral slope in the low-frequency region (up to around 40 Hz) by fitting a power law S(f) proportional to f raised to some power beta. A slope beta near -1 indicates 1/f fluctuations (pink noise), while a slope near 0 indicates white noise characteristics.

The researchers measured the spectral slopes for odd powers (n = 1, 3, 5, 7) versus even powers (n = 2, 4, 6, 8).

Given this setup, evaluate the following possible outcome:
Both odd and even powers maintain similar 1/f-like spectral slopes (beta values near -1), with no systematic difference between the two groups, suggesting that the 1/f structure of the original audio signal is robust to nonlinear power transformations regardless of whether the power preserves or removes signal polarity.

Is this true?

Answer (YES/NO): NO